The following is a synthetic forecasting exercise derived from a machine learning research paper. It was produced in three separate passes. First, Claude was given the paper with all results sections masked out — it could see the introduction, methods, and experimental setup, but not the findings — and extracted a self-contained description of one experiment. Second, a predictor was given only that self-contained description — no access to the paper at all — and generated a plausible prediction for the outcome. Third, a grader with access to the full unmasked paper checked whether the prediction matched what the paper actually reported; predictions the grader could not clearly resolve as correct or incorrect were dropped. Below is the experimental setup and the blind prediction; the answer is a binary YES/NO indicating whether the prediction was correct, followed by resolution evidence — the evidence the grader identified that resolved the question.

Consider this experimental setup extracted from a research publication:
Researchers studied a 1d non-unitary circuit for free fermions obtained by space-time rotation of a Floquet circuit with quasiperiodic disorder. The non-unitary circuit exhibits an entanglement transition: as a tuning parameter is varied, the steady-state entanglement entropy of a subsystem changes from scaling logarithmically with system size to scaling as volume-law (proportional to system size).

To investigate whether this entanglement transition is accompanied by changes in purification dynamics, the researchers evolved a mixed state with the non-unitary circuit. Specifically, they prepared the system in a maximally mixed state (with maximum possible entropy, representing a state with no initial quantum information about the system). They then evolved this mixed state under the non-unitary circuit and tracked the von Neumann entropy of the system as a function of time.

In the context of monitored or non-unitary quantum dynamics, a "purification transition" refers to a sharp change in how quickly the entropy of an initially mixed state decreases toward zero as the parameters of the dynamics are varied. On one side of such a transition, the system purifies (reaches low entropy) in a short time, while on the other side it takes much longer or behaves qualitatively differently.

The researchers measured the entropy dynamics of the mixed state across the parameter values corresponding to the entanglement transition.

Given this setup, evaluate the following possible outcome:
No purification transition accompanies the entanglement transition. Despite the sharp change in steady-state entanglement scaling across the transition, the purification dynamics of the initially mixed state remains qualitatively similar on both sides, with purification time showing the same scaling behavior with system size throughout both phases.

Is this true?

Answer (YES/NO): NO